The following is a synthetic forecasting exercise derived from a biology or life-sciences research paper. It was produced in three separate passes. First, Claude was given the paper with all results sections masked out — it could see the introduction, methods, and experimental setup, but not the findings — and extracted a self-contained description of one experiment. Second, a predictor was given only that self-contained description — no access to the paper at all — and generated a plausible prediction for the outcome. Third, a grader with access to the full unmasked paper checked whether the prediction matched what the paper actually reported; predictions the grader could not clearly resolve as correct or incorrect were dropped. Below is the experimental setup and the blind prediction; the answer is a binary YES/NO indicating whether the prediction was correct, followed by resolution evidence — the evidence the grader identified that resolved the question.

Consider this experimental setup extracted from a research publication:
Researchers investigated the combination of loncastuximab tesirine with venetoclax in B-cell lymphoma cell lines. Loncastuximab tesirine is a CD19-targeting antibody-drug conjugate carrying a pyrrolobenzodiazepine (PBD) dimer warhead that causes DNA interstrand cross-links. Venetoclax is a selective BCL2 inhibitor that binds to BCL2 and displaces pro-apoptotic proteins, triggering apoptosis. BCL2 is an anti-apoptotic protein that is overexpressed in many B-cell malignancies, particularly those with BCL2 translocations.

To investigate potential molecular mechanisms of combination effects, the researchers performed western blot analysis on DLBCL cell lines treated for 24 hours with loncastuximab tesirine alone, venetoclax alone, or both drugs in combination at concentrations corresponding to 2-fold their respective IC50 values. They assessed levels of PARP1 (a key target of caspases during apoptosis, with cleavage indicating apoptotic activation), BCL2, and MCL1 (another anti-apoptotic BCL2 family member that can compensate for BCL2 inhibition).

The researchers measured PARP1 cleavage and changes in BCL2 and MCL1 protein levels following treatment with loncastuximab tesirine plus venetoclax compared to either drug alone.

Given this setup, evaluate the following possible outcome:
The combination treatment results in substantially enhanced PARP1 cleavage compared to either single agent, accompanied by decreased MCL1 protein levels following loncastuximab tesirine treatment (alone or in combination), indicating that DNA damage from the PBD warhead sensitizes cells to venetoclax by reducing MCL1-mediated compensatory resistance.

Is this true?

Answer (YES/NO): NO